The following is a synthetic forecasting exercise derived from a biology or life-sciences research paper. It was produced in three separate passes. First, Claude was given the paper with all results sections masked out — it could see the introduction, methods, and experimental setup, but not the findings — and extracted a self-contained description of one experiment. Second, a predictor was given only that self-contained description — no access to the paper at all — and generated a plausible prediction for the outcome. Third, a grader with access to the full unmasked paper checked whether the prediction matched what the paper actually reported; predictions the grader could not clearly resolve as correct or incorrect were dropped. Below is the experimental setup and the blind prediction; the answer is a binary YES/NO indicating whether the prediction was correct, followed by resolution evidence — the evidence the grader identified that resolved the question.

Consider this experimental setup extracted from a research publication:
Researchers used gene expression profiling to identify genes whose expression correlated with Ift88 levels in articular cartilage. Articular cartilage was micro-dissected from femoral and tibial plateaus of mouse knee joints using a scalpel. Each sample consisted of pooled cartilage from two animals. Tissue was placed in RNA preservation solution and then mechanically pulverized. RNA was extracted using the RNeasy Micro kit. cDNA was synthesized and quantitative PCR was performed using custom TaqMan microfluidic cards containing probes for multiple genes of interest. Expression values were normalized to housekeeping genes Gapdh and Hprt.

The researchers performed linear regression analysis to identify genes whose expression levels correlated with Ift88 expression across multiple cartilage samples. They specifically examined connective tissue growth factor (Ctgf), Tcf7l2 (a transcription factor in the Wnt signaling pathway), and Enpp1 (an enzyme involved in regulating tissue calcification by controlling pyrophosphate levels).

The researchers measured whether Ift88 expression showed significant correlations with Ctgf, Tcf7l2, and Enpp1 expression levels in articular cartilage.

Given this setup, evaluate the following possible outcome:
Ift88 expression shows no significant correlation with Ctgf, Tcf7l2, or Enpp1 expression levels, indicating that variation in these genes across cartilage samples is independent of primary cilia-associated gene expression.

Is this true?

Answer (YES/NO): NO